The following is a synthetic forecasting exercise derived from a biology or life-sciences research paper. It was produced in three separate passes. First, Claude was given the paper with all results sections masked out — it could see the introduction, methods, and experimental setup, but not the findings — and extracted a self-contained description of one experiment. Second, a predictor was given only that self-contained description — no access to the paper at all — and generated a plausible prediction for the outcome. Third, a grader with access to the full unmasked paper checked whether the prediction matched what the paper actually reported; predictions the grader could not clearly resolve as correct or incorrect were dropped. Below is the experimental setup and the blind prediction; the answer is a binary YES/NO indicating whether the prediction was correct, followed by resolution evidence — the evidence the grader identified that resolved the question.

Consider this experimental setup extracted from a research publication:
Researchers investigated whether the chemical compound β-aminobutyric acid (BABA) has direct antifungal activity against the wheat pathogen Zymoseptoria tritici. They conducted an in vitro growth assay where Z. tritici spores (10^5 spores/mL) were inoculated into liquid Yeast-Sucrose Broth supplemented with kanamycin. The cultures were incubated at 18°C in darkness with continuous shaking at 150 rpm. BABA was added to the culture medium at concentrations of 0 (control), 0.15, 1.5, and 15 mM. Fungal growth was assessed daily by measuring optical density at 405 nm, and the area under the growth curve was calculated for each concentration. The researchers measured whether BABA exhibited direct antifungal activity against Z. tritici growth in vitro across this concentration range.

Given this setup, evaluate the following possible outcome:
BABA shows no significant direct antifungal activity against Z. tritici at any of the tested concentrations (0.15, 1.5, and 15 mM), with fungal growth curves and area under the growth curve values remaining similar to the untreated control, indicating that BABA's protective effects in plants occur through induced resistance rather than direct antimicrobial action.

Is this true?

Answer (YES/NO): NO